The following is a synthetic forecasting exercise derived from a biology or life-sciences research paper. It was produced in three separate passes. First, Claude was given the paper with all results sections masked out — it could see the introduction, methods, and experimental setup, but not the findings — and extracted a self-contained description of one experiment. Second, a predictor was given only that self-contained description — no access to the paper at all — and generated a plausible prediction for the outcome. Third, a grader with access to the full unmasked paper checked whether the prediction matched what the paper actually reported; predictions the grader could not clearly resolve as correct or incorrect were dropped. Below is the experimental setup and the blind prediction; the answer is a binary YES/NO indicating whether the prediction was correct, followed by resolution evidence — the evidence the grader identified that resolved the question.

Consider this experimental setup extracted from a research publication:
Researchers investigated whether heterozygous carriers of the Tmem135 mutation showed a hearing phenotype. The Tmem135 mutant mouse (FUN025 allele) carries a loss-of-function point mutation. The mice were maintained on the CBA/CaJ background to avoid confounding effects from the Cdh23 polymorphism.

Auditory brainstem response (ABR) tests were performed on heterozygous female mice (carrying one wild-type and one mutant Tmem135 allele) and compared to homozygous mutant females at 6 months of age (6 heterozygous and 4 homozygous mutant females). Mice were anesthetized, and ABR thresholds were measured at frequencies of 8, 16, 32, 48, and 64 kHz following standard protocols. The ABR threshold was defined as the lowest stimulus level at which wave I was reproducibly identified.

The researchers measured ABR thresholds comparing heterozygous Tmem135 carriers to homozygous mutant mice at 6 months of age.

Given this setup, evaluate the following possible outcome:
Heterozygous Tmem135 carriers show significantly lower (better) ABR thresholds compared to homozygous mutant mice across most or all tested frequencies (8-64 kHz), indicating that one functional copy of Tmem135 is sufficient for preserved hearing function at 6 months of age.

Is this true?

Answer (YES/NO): YES